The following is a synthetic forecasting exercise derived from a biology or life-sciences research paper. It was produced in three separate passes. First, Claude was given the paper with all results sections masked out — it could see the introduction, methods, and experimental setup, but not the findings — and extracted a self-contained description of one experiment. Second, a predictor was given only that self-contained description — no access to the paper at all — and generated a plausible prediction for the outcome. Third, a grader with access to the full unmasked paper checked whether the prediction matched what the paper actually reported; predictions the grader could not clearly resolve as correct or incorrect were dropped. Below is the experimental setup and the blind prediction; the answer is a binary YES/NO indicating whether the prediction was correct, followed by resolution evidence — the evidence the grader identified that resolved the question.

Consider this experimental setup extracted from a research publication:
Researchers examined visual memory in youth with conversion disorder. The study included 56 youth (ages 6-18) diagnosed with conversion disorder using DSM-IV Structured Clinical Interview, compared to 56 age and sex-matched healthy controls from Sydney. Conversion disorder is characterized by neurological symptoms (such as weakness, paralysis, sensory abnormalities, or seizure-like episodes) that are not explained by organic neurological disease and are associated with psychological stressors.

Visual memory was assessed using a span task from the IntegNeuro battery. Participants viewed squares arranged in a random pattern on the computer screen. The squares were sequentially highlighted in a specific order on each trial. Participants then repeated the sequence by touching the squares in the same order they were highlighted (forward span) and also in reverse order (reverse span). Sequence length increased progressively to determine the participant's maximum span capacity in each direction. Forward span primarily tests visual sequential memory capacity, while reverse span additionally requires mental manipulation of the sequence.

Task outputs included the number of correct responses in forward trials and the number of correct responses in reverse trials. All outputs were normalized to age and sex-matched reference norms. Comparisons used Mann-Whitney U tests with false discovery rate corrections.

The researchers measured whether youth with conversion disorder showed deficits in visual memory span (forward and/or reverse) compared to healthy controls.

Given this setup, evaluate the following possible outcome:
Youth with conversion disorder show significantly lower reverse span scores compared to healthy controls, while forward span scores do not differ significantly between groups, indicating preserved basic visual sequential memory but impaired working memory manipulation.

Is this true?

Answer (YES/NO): NO